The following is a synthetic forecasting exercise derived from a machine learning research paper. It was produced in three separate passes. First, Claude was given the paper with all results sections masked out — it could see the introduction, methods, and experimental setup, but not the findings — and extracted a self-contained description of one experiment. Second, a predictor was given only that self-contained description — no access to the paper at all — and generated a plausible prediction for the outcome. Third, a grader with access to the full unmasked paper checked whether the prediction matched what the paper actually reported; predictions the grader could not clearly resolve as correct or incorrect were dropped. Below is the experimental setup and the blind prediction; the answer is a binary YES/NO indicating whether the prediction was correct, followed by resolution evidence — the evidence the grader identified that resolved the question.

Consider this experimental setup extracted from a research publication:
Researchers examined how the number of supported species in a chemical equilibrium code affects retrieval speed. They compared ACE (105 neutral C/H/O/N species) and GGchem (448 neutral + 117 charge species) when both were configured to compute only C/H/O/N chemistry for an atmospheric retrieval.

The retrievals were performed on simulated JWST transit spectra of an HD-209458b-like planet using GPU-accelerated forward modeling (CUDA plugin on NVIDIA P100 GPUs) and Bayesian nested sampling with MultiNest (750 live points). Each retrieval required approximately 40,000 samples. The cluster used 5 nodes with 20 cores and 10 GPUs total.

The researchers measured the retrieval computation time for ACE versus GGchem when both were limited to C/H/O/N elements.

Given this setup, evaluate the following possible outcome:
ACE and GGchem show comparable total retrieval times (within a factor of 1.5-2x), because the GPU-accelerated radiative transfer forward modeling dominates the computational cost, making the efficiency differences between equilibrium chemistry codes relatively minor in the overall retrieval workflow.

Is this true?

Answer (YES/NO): NO